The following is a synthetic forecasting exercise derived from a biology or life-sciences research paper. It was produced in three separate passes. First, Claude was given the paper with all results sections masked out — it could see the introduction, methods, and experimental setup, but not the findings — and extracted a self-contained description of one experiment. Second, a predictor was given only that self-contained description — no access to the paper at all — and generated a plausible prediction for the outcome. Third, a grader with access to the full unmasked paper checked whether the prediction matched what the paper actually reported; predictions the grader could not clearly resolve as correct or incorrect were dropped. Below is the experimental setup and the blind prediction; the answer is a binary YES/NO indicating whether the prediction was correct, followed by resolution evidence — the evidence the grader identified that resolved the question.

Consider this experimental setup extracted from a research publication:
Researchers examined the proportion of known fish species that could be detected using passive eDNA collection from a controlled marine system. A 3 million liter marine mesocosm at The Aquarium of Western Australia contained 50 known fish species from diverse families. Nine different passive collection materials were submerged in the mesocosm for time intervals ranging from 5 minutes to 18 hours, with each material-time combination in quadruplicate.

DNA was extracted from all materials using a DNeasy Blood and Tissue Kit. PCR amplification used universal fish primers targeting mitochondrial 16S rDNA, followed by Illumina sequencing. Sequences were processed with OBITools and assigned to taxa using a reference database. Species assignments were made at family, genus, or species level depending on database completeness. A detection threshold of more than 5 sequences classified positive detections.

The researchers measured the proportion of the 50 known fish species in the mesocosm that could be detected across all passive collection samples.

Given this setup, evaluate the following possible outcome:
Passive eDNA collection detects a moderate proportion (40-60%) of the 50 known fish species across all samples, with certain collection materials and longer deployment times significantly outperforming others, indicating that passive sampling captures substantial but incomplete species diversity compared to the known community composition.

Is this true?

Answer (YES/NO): NO